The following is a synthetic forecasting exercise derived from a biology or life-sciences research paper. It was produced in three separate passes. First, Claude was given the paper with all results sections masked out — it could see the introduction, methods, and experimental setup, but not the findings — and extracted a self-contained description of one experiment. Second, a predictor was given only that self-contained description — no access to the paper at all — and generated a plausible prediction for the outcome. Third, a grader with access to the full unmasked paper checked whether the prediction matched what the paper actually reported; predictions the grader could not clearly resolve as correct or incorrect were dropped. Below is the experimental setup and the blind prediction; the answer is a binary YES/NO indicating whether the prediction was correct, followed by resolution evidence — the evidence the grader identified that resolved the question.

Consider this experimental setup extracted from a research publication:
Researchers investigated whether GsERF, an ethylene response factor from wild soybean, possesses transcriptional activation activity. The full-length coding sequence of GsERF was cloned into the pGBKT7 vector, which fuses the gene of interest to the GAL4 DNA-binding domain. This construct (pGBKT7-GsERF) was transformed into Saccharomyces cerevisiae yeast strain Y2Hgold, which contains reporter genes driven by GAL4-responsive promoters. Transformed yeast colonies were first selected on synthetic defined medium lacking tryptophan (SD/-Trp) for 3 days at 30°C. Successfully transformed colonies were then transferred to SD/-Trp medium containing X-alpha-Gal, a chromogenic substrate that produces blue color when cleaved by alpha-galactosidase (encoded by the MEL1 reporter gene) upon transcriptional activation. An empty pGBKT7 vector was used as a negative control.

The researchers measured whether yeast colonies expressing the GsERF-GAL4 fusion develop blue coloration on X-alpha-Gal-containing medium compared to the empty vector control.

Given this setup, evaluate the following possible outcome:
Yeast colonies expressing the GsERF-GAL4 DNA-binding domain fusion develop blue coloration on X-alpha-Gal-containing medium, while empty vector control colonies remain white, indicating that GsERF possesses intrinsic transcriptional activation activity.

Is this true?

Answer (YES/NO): YES